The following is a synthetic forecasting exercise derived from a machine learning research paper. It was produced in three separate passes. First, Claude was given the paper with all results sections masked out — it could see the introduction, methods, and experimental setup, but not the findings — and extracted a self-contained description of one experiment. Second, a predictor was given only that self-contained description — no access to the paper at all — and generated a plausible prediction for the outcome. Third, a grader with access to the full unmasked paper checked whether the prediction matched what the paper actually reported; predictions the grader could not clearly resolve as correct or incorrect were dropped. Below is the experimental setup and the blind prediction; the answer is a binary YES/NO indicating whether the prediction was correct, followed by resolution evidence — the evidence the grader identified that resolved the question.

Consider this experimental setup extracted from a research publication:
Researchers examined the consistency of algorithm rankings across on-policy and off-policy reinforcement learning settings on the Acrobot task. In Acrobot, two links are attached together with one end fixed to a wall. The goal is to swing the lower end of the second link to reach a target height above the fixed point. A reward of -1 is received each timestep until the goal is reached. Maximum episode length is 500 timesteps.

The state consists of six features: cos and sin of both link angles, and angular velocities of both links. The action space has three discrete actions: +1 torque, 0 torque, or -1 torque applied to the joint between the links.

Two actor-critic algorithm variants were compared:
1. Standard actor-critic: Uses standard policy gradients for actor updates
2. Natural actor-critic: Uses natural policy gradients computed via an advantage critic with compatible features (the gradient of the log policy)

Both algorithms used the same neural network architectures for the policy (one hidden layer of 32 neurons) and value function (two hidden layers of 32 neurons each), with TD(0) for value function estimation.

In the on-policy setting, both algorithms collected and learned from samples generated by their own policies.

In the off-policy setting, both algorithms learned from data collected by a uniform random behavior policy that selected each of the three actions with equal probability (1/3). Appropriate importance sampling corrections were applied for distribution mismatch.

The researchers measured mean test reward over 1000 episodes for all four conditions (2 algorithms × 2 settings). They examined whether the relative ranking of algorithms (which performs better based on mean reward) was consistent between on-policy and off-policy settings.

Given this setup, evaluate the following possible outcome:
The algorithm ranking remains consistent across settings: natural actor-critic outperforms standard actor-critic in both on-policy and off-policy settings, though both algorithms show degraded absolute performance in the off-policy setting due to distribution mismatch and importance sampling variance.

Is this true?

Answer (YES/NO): NO